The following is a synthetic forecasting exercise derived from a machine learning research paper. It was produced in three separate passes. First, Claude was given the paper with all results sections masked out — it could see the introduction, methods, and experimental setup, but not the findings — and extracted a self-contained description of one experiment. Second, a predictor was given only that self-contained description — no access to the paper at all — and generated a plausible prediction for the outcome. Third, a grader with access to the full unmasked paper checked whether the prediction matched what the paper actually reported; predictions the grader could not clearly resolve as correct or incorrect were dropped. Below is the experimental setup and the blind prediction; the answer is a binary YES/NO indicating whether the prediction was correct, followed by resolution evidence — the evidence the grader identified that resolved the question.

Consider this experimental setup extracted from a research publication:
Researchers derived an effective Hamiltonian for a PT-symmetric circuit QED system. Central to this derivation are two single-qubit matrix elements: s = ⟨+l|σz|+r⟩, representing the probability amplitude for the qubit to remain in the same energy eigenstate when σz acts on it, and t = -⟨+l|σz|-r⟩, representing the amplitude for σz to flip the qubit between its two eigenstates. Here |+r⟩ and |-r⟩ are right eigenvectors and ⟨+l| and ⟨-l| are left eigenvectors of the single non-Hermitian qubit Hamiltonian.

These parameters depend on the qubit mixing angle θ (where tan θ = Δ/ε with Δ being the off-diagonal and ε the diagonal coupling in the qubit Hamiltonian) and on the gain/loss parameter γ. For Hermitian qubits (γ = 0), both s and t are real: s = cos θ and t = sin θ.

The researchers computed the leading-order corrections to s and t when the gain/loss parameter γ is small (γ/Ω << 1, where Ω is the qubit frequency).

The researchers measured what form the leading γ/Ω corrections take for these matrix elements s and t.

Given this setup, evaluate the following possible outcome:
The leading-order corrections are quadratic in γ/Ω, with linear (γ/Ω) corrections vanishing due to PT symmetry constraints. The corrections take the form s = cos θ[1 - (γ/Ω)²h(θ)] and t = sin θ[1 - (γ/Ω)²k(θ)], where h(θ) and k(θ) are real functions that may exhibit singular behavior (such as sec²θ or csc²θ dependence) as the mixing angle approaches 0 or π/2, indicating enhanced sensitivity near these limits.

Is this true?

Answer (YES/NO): NO